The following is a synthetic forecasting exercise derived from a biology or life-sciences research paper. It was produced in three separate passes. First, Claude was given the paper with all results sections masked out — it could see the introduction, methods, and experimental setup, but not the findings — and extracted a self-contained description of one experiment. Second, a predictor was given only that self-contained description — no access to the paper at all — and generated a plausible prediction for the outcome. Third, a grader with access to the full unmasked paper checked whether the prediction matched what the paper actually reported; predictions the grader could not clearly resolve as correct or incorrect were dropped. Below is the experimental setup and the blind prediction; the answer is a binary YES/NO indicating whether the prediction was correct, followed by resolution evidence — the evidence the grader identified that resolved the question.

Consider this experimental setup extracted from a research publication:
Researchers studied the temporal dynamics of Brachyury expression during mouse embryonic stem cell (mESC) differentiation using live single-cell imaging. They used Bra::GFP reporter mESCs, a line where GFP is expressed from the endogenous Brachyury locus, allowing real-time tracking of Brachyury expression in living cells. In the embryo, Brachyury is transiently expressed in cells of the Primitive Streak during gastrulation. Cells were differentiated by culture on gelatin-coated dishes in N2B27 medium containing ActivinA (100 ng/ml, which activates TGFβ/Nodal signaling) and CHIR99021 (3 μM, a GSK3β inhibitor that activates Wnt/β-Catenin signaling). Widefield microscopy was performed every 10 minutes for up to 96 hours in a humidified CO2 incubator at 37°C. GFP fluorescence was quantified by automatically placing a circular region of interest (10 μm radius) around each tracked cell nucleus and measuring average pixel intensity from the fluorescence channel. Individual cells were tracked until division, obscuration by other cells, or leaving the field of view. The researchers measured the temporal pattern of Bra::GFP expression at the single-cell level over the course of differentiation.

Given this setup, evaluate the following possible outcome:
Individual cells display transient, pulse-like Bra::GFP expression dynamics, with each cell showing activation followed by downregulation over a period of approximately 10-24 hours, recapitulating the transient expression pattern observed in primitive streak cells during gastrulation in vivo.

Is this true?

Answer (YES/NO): YES